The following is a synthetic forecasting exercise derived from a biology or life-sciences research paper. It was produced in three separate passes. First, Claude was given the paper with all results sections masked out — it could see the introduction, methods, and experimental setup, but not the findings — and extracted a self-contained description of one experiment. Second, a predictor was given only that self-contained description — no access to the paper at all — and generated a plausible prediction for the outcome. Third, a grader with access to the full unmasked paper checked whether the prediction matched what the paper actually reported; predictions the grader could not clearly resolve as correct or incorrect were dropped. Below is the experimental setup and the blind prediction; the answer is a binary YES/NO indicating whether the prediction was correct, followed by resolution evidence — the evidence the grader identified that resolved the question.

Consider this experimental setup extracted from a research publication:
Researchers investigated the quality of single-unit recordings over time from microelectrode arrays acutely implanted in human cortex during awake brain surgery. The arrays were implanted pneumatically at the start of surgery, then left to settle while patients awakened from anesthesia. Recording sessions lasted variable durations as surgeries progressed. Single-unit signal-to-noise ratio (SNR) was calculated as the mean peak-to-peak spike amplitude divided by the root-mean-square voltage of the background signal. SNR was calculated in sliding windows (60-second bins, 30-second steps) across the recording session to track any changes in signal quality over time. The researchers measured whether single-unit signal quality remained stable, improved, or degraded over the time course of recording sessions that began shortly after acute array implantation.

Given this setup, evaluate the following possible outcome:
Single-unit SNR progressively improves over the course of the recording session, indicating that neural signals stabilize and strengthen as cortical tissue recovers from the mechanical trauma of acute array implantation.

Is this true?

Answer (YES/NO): NO